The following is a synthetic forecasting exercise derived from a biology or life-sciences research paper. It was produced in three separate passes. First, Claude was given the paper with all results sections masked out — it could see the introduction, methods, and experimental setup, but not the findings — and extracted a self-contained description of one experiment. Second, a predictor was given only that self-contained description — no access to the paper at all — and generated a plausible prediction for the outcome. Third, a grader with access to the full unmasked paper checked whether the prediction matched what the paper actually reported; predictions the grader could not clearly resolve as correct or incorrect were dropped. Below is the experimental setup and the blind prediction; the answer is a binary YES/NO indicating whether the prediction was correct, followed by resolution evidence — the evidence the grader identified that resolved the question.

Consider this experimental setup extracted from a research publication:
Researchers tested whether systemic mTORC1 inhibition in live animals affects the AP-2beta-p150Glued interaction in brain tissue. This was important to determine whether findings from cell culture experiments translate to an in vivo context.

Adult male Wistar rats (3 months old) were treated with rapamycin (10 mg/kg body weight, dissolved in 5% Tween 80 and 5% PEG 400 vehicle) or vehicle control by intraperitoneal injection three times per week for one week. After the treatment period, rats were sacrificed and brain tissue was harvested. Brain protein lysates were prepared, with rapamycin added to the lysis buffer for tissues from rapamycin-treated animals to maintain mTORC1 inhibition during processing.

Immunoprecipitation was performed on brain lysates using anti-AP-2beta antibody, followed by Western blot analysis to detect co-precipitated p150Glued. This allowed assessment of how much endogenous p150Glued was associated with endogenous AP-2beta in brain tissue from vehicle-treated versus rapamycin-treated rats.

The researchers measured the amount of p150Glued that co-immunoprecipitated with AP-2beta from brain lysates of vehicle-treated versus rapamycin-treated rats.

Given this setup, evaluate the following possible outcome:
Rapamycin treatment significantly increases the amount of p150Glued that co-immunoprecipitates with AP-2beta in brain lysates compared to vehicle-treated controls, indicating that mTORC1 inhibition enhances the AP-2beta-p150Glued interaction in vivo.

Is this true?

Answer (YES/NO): YES